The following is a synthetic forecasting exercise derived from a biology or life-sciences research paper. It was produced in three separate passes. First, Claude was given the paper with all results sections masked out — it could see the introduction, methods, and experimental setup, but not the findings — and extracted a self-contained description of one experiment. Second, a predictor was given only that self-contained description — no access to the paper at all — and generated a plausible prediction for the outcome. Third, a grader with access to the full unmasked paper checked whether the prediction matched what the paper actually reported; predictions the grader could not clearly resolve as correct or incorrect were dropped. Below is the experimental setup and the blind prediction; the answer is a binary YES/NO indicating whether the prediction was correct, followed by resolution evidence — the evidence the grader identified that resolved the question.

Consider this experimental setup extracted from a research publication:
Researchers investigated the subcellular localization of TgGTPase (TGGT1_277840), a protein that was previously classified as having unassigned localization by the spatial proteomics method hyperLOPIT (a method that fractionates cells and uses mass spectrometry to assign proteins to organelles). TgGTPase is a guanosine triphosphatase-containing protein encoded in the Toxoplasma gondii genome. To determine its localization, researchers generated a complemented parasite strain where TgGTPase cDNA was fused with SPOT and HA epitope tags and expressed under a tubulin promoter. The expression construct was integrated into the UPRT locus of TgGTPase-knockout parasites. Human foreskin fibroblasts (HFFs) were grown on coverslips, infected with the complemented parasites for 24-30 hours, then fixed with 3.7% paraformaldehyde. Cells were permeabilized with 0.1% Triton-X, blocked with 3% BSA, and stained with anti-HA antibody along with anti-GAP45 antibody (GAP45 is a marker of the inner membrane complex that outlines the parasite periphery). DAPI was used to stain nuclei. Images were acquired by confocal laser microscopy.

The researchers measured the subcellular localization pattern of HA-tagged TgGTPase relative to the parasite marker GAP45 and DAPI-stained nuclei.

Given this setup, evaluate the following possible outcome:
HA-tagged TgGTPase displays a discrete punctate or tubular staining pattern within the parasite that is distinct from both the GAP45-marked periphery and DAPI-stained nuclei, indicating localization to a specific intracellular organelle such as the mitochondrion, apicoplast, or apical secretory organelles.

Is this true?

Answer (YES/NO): NO